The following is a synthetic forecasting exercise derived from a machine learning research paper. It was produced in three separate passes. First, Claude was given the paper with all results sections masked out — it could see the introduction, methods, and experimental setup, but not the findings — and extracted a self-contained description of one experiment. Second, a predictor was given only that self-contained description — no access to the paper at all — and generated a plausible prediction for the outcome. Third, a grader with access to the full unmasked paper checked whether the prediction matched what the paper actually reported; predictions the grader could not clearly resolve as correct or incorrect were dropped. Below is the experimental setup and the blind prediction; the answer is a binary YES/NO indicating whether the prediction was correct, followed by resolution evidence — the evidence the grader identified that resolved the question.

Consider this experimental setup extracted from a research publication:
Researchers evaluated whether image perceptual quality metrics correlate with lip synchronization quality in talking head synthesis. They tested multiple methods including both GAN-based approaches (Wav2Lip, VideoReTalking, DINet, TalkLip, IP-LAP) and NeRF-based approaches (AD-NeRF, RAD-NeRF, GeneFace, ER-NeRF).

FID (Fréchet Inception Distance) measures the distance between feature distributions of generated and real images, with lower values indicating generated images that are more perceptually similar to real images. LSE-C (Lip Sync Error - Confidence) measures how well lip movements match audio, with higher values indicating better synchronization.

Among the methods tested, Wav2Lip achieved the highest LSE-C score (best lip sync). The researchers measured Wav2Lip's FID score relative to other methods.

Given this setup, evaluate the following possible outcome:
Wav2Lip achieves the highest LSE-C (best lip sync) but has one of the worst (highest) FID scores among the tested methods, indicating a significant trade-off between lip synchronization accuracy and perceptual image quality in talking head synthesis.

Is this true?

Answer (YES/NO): YES